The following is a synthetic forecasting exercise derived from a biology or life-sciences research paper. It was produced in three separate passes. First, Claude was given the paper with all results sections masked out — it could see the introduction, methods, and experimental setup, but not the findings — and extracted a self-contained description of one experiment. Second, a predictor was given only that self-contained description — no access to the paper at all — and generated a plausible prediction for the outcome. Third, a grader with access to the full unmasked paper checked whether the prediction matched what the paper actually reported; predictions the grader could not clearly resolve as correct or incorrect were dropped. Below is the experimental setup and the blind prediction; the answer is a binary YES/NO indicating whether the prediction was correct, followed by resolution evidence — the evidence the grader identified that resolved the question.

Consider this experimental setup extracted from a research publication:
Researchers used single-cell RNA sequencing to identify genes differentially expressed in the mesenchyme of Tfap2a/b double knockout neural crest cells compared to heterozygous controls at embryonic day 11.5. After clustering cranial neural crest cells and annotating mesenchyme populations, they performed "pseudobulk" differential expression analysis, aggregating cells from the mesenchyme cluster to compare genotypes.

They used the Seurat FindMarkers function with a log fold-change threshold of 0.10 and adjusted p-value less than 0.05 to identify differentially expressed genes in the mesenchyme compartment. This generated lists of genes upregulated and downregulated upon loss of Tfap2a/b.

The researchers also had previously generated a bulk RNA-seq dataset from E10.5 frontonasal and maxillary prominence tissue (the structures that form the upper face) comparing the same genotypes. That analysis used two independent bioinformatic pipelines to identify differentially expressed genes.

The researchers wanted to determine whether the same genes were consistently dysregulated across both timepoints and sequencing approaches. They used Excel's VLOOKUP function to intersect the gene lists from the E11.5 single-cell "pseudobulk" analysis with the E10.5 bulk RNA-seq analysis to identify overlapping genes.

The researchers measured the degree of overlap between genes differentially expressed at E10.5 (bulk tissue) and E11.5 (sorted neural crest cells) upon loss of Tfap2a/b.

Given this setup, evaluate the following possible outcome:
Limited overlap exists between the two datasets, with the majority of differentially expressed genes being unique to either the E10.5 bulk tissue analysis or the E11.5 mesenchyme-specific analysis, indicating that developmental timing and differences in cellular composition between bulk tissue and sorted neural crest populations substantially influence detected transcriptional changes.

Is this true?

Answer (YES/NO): NO